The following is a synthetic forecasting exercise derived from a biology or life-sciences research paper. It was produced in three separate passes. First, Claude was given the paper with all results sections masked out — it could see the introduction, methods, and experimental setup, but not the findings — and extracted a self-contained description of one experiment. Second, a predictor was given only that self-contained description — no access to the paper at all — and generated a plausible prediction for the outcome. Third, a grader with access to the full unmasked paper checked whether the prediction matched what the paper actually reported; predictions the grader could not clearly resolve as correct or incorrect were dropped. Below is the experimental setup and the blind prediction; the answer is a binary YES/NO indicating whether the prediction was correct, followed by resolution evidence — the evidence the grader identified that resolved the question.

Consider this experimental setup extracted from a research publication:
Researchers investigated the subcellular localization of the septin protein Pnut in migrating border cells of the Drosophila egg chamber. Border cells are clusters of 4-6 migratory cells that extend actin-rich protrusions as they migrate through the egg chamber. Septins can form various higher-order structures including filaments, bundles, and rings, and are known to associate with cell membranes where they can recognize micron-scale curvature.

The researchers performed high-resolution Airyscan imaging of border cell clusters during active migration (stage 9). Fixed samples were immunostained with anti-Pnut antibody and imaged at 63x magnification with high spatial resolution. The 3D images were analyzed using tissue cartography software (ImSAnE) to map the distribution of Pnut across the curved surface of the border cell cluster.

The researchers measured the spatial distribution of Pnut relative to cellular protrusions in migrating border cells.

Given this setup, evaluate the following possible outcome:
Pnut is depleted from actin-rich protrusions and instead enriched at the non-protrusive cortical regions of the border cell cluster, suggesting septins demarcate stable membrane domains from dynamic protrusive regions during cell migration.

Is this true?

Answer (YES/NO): NO